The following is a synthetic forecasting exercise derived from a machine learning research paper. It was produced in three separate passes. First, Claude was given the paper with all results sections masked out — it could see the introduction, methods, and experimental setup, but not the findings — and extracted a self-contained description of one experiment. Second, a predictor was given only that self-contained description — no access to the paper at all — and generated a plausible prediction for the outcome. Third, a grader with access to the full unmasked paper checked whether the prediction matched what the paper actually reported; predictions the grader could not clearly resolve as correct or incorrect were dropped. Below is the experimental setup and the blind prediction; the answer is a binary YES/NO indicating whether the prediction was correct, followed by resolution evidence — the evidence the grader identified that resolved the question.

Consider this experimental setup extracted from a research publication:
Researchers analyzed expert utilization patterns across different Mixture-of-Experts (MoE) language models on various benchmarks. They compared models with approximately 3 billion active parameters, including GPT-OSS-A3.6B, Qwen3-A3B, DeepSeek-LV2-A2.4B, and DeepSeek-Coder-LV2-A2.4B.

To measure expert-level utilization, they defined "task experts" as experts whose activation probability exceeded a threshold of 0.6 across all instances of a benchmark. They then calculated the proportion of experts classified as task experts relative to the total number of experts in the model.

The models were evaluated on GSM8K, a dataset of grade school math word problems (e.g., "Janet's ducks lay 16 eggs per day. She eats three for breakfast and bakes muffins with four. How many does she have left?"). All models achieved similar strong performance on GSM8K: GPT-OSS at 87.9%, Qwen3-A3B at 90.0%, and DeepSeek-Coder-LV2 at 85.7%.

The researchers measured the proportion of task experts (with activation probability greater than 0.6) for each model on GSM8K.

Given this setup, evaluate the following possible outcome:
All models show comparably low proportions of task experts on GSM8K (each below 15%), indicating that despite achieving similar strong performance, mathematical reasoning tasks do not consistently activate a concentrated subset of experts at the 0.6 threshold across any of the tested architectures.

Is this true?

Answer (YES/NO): NO